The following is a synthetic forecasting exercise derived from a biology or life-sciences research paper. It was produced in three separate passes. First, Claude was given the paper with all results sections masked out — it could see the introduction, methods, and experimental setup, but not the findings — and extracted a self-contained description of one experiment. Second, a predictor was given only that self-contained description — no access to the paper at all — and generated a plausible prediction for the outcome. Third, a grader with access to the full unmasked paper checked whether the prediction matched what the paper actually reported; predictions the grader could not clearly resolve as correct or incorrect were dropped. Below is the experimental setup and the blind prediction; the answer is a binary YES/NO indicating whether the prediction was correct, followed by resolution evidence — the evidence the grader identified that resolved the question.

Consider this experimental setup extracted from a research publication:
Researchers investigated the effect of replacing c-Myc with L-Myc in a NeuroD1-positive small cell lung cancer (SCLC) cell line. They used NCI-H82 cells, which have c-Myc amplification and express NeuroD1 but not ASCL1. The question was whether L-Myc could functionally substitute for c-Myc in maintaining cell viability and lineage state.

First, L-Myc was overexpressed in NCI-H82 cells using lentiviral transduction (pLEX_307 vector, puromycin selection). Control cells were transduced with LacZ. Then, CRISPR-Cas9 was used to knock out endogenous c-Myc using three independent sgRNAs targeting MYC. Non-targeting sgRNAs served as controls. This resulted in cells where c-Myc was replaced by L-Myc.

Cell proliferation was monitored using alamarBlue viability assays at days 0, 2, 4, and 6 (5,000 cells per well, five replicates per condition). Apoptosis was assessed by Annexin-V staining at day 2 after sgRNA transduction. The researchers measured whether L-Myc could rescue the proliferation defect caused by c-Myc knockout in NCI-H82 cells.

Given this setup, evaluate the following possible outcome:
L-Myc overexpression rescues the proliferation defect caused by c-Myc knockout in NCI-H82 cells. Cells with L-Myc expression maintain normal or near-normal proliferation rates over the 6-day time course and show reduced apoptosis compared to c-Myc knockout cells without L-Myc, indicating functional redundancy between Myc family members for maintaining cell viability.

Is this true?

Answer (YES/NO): YES